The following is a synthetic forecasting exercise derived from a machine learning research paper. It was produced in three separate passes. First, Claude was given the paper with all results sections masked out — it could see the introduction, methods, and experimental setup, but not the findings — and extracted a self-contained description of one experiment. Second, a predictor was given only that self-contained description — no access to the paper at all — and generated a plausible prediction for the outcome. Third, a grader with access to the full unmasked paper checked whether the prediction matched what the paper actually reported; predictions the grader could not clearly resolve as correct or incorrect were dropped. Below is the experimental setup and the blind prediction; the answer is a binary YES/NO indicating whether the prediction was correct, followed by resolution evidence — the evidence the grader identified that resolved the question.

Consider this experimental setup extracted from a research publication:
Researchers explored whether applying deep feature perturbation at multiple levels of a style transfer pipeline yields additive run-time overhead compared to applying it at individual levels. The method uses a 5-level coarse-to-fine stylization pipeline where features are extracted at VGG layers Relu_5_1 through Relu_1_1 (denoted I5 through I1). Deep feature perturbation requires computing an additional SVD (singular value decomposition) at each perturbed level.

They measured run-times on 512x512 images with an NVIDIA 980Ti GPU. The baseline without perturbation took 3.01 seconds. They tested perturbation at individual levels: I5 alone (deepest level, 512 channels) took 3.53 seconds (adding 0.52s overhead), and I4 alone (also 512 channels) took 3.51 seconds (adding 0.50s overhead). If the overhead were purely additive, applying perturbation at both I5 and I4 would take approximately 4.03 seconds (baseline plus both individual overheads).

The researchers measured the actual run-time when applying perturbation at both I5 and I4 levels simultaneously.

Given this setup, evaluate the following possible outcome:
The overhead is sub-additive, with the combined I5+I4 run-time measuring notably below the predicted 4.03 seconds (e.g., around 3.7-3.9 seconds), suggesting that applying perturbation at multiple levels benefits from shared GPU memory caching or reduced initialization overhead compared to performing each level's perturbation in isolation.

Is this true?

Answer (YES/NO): NO